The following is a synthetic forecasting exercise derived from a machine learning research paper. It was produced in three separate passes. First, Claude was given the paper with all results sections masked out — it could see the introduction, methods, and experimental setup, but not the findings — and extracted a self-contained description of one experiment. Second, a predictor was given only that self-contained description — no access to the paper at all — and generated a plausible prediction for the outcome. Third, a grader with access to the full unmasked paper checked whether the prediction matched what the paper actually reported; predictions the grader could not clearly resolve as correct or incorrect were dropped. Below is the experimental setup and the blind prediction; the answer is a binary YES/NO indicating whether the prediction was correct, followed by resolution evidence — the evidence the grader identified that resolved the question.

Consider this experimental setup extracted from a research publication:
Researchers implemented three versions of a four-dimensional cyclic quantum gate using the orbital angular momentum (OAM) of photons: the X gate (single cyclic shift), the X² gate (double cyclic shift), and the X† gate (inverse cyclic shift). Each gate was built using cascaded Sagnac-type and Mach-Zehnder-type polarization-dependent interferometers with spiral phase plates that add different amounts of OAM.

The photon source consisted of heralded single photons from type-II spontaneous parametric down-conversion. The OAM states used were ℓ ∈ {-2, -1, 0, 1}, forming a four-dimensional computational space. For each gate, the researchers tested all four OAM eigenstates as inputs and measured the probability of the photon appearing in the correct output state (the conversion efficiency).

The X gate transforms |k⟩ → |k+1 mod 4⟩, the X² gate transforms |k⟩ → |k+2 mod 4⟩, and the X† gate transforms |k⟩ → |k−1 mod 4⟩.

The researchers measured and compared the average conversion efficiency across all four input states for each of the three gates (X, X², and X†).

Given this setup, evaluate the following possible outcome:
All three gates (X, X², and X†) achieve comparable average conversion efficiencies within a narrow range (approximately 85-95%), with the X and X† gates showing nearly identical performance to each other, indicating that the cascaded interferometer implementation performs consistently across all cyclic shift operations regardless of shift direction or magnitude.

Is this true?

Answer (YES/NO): YES